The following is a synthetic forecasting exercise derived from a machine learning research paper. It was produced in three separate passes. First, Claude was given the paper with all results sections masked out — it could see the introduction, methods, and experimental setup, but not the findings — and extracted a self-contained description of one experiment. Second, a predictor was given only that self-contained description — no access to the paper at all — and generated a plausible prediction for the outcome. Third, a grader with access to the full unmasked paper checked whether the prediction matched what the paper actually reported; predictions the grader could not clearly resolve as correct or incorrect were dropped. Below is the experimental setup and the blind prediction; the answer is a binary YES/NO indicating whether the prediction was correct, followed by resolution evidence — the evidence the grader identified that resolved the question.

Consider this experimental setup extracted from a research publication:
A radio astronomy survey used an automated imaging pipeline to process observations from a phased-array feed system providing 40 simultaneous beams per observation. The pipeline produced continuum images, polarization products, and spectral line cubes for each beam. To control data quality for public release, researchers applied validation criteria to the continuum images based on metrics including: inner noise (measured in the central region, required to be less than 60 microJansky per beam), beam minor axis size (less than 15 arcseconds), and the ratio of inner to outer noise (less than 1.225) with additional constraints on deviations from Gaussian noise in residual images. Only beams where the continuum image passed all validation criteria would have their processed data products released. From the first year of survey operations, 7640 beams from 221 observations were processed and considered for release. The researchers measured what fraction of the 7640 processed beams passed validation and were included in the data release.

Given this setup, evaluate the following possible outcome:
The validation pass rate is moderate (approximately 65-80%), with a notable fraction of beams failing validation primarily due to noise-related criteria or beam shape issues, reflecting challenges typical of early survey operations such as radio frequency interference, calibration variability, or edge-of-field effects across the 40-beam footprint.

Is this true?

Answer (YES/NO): NO